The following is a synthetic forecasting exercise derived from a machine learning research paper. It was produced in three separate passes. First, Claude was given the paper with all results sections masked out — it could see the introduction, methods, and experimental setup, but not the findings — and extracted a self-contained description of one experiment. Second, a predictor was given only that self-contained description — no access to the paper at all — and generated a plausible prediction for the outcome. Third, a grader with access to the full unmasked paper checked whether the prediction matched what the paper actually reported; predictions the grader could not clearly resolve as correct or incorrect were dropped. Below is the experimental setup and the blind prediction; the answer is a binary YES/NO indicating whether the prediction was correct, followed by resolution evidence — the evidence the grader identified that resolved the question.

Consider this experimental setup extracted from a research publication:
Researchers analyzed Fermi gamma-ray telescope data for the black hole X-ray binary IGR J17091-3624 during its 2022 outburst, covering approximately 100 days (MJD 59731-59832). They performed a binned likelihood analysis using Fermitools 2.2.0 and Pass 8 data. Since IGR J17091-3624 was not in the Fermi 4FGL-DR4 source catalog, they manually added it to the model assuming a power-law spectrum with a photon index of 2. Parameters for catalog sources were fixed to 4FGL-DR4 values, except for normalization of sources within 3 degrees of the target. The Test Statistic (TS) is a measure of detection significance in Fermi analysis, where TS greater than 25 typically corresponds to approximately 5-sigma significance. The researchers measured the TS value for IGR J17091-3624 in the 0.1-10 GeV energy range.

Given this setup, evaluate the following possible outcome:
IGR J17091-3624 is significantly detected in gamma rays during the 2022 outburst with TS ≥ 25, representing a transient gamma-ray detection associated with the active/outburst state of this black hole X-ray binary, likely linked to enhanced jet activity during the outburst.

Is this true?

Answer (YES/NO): NO